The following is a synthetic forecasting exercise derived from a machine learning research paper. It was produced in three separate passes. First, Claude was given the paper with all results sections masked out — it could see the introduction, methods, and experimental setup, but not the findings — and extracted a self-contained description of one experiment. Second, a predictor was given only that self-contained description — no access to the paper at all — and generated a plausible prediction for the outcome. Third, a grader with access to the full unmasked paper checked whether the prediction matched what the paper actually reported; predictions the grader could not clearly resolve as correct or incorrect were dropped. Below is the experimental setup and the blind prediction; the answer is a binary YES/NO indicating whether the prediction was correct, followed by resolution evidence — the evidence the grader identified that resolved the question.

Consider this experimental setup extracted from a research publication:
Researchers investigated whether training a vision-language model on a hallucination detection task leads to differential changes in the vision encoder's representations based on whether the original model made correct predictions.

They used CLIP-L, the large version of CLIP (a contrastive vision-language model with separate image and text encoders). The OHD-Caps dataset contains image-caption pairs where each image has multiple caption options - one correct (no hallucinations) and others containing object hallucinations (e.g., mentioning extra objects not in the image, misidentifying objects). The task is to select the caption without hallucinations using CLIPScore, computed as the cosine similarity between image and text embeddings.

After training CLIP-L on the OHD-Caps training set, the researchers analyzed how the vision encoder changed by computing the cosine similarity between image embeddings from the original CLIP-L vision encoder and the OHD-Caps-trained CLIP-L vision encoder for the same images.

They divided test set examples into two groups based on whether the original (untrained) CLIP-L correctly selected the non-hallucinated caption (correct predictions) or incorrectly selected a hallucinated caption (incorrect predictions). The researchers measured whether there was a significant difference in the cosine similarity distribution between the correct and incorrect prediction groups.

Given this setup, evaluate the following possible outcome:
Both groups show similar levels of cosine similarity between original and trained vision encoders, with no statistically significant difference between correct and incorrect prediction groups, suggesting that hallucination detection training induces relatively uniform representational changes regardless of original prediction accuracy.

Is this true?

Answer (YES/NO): YES